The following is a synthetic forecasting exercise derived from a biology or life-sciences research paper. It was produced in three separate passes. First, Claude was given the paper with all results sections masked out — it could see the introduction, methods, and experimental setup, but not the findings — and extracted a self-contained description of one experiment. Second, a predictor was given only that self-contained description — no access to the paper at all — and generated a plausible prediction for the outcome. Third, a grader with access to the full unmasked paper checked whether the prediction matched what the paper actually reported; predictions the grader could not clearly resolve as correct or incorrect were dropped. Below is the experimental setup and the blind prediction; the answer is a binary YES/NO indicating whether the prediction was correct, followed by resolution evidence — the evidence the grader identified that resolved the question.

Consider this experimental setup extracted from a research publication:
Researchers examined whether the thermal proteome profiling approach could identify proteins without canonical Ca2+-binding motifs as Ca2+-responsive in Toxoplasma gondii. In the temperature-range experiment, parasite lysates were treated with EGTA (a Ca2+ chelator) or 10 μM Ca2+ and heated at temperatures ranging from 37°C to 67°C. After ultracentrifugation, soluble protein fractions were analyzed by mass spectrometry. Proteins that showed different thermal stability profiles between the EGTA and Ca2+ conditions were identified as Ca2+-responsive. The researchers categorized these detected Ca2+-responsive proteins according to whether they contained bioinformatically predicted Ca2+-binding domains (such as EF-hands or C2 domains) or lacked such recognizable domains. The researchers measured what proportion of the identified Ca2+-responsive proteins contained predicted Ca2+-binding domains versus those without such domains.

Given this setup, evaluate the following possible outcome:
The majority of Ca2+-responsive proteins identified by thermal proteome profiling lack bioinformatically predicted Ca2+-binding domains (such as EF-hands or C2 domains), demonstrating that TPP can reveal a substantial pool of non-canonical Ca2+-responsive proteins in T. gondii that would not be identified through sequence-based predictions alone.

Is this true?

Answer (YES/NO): YES